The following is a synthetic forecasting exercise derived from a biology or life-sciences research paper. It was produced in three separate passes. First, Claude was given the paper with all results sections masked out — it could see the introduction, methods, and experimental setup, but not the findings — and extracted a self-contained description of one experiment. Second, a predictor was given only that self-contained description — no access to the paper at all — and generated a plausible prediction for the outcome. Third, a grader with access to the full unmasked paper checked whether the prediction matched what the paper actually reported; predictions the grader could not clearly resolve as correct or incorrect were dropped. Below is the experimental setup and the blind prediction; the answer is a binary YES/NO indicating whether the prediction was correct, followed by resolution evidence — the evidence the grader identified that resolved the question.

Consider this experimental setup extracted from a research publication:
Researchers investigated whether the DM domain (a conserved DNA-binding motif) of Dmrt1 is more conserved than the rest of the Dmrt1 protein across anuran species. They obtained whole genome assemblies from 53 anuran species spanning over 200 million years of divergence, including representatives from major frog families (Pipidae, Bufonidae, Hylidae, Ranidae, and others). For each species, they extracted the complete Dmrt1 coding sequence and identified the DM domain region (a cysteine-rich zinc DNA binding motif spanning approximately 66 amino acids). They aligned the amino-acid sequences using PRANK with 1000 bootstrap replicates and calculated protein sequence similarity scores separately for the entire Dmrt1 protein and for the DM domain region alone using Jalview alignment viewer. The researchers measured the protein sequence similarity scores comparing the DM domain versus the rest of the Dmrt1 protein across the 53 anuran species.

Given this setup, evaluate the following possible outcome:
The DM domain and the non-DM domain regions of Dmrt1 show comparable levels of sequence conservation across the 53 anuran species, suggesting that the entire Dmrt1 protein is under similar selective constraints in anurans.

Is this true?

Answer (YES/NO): NO